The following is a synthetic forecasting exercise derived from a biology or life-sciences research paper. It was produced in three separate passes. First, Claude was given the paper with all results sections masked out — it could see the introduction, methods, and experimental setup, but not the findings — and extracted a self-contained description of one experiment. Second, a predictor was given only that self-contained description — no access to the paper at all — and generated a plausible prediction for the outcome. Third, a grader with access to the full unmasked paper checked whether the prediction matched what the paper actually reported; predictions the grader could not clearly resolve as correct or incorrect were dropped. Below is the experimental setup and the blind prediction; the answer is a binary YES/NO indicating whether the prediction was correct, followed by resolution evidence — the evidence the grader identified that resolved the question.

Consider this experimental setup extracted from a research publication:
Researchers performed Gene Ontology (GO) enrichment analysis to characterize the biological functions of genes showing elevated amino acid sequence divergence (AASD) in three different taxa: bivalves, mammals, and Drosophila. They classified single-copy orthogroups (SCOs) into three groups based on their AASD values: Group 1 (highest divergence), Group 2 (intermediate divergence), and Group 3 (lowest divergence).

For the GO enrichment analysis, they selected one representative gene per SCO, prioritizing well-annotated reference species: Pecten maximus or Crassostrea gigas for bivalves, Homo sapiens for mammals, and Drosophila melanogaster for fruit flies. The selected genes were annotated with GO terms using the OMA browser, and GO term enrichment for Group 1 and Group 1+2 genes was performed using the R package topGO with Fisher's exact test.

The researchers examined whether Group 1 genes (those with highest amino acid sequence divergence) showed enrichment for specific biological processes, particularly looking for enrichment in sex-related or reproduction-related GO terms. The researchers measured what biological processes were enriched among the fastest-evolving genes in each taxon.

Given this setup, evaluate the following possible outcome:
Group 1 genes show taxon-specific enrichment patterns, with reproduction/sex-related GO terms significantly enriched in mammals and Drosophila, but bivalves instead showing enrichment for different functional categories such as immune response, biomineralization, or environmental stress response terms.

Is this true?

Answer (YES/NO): NO